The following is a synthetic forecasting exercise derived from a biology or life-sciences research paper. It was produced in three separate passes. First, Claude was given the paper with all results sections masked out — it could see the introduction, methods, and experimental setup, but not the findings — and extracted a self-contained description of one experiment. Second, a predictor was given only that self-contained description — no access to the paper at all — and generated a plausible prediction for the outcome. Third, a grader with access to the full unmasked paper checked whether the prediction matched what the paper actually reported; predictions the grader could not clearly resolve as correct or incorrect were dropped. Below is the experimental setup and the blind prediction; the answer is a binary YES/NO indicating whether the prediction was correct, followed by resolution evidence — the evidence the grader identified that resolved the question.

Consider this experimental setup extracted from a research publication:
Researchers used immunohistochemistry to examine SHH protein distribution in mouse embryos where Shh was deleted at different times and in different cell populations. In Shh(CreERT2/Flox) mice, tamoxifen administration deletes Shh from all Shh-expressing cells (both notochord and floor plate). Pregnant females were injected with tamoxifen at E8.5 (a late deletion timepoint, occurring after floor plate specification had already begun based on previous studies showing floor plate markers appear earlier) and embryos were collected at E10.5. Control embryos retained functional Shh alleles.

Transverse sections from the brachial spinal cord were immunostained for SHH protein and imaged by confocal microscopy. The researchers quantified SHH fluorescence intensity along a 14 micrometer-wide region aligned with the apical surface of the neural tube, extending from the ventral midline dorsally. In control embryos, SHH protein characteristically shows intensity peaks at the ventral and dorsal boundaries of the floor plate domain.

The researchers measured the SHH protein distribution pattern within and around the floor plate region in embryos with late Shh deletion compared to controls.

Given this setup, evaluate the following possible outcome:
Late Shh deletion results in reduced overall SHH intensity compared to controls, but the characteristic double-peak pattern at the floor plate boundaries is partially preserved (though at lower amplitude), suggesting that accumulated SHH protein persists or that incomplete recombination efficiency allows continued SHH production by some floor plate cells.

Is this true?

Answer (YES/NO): NO